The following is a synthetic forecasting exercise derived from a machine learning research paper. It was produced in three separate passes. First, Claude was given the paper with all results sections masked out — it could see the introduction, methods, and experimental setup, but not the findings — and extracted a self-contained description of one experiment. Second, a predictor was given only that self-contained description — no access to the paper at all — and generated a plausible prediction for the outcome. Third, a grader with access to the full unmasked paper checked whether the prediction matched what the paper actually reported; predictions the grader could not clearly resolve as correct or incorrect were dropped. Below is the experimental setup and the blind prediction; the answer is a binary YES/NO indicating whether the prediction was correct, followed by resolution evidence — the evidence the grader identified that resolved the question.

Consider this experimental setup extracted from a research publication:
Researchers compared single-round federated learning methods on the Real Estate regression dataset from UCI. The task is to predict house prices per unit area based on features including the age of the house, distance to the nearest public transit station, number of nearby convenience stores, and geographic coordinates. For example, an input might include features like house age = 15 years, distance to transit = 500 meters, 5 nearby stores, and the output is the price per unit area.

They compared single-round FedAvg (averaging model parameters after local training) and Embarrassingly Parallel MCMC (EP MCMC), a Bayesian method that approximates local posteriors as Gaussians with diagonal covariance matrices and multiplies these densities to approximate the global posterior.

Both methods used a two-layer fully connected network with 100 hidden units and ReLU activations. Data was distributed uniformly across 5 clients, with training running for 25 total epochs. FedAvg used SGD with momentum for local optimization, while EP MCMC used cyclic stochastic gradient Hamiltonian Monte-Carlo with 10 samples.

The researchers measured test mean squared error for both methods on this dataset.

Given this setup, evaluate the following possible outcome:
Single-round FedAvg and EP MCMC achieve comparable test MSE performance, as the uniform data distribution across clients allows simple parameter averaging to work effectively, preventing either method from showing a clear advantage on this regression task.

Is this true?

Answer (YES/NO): YES